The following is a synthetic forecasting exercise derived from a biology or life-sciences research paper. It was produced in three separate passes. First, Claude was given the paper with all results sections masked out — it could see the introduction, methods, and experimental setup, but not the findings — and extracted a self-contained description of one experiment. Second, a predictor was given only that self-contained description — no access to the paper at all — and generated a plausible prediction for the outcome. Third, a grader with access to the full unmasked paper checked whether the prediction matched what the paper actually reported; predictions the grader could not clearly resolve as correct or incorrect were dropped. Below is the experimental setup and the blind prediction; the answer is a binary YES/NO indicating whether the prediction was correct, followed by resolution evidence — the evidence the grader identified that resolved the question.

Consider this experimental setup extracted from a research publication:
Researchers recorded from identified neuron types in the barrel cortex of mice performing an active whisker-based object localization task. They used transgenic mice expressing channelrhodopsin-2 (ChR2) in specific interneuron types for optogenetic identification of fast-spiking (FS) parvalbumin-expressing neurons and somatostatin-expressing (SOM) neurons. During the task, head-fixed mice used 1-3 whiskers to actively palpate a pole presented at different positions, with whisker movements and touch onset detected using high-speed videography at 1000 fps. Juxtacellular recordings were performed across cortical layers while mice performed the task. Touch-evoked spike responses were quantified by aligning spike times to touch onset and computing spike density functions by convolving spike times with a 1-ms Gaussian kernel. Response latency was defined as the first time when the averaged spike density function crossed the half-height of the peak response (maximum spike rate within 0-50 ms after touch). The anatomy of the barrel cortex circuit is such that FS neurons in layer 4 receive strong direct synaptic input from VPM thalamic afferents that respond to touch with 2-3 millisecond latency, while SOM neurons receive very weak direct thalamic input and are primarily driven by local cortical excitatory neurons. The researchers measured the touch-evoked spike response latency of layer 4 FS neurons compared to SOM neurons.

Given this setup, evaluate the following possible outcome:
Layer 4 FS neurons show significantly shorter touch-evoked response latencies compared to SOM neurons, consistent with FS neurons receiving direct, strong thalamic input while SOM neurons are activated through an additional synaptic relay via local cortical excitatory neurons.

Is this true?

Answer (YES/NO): YES